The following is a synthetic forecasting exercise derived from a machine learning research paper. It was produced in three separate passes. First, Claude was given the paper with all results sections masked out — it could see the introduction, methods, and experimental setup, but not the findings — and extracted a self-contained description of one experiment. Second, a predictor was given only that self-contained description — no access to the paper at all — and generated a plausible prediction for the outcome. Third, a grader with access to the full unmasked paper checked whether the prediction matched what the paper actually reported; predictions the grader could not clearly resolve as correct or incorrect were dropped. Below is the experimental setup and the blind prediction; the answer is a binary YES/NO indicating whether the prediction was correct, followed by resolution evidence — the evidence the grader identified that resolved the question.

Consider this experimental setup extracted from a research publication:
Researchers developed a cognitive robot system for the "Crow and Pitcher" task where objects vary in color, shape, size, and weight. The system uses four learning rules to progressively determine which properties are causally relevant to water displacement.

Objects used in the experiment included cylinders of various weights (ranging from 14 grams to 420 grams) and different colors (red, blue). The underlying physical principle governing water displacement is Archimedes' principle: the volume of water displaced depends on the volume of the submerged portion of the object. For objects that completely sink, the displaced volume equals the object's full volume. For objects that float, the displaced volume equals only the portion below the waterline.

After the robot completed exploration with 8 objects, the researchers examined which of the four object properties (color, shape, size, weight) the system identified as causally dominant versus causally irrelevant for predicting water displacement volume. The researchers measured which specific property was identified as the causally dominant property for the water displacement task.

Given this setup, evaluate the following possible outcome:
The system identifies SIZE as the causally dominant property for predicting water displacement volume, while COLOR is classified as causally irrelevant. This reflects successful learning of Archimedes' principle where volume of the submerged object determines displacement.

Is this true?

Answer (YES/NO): NO